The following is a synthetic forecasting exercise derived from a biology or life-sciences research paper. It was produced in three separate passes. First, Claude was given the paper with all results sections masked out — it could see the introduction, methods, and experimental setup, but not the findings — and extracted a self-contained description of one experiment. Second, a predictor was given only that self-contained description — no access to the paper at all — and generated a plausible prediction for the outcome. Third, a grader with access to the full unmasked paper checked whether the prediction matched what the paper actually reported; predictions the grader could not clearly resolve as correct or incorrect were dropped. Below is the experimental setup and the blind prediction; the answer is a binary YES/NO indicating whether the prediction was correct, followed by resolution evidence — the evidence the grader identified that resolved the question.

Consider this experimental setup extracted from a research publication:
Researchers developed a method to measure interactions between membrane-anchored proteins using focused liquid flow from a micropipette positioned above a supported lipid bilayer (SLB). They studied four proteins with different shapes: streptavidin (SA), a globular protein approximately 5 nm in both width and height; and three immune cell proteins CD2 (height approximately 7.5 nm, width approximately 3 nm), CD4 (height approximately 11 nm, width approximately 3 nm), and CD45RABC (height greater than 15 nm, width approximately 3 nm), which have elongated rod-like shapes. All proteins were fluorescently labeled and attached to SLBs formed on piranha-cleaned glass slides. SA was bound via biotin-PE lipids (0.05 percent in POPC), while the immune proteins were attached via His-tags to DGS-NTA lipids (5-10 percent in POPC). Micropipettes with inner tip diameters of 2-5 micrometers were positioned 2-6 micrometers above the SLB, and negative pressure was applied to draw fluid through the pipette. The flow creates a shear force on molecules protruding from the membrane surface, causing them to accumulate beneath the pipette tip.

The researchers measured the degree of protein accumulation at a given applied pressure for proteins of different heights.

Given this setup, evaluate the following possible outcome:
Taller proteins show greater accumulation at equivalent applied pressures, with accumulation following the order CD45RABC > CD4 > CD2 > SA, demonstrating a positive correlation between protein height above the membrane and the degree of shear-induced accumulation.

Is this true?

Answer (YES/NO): NO